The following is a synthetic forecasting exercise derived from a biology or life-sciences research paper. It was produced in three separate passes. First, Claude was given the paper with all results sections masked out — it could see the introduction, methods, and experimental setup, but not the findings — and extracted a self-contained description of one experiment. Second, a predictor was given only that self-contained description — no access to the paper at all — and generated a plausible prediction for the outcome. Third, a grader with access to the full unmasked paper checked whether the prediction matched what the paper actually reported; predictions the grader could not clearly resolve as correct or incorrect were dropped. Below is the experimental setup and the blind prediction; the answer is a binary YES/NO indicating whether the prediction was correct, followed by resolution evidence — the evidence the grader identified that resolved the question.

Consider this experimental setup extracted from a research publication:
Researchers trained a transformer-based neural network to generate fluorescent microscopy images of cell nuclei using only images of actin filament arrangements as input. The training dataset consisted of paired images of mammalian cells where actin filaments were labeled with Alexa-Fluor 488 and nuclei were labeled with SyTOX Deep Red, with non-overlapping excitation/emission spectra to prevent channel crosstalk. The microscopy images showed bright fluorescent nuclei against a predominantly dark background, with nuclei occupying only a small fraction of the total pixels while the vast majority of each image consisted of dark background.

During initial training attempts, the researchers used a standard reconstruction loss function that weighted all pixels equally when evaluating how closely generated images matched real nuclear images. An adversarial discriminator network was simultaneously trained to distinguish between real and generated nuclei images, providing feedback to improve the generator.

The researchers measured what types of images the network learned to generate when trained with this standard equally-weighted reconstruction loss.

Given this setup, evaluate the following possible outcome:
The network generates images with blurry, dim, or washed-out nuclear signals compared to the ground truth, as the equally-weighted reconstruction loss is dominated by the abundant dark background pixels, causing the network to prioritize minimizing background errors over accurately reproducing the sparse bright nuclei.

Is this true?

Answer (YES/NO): NO